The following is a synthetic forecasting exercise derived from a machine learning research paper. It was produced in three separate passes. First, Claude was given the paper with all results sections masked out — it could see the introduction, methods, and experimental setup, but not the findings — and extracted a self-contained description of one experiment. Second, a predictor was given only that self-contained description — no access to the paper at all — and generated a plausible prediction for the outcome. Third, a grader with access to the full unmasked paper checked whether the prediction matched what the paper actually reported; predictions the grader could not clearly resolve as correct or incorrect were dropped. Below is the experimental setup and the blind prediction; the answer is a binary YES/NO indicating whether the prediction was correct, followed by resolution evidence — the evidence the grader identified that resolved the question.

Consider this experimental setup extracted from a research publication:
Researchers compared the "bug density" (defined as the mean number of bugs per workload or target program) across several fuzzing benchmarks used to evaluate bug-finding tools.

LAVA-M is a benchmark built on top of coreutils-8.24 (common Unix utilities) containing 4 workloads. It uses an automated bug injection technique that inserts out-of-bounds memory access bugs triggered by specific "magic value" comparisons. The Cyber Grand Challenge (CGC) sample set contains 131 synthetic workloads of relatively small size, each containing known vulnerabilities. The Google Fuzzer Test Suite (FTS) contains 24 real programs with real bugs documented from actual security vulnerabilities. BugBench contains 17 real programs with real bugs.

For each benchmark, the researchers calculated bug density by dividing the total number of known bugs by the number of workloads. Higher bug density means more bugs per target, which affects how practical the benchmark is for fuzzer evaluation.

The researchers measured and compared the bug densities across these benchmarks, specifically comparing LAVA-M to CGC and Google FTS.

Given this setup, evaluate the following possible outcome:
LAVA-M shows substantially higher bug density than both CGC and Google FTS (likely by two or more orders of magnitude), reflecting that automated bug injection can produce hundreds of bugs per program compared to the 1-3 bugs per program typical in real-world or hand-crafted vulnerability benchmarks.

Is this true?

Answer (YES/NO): YES